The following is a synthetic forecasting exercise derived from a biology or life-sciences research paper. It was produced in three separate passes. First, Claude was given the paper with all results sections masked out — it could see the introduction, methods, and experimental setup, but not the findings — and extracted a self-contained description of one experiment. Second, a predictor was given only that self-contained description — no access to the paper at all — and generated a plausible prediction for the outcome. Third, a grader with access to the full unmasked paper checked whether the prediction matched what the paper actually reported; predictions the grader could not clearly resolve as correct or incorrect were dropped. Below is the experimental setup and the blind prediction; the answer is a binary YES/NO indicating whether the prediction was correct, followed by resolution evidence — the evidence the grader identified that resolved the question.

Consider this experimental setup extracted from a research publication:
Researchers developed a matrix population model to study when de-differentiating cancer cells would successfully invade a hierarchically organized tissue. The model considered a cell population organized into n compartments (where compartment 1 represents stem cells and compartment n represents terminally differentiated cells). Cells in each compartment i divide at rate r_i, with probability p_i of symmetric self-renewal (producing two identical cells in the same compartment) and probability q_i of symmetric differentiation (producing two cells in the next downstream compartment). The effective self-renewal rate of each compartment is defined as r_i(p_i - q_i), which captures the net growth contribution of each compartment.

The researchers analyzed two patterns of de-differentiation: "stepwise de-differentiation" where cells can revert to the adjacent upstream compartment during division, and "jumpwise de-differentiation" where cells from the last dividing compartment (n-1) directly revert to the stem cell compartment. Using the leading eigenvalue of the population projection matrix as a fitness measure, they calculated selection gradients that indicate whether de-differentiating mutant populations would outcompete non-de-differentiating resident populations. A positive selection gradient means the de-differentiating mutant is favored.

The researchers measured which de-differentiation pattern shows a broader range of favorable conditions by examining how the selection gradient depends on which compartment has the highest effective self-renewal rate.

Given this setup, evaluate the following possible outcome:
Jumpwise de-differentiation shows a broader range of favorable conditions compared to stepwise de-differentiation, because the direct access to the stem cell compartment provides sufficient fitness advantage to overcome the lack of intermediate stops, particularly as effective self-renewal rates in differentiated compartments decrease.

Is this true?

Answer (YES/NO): YES